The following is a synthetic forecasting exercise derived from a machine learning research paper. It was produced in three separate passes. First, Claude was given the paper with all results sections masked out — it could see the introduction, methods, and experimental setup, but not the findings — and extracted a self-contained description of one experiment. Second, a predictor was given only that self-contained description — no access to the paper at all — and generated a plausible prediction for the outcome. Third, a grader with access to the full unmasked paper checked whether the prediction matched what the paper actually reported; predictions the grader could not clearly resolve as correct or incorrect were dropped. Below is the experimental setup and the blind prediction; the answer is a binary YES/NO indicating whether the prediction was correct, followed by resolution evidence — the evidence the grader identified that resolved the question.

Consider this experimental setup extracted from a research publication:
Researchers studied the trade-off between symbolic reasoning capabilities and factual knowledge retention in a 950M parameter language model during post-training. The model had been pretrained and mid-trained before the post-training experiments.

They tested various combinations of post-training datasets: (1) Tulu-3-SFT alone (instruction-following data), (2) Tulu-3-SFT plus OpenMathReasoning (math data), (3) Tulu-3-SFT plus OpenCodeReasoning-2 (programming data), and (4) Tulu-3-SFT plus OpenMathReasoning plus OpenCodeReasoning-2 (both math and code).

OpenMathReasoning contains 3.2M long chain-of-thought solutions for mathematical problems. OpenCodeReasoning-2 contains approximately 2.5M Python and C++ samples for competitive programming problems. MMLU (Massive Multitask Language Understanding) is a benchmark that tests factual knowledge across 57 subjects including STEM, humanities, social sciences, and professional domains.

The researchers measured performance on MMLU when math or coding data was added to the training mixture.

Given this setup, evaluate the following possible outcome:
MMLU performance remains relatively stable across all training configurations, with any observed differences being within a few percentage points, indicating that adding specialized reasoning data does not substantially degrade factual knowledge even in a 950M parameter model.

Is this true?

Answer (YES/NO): NO